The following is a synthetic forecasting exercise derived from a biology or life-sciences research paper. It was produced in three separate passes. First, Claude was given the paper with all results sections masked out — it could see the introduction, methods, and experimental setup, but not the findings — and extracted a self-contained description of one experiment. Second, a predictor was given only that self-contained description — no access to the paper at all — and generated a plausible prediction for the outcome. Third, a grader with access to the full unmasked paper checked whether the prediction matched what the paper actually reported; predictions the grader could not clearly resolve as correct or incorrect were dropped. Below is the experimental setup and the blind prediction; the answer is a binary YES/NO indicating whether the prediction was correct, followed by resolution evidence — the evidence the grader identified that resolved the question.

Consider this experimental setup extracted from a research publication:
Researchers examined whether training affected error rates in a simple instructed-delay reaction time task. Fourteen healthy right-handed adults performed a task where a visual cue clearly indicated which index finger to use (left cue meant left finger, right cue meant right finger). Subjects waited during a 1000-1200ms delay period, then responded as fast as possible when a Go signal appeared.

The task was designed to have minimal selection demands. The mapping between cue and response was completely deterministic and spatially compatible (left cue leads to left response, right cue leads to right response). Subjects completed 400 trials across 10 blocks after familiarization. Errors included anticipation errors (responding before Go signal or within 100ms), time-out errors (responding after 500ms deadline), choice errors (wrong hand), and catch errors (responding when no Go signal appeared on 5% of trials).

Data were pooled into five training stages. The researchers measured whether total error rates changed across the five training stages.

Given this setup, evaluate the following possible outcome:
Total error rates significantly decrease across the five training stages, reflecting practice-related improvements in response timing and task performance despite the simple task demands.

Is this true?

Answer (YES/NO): NO